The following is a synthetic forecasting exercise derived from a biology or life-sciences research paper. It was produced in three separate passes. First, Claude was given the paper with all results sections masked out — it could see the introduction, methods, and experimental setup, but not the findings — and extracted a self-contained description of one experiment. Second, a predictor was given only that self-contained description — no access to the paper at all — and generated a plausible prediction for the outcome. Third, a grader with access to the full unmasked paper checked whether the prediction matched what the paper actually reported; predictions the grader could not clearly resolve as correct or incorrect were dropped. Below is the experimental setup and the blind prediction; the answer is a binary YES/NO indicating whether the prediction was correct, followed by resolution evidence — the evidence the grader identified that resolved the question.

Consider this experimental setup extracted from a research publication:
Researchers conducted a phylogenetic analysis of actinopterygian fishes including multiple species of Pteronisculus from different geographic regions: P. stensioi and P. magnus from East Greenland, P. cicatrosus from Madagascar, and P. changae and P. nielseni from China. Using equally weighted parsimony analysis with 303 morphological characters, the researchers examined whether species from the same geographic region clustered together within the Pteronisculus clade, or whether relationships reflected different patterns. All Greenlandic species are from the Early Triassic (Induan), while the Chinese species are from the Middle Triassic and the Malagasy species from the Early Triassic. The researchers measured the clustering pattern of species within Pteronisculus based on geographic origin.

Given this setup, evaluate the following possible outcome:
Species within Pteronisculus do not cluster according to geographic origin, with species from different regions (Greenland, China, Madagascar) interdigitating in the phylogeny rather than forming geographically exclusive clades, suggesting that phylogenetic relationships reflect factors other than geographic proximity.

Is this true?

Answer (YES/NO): NO